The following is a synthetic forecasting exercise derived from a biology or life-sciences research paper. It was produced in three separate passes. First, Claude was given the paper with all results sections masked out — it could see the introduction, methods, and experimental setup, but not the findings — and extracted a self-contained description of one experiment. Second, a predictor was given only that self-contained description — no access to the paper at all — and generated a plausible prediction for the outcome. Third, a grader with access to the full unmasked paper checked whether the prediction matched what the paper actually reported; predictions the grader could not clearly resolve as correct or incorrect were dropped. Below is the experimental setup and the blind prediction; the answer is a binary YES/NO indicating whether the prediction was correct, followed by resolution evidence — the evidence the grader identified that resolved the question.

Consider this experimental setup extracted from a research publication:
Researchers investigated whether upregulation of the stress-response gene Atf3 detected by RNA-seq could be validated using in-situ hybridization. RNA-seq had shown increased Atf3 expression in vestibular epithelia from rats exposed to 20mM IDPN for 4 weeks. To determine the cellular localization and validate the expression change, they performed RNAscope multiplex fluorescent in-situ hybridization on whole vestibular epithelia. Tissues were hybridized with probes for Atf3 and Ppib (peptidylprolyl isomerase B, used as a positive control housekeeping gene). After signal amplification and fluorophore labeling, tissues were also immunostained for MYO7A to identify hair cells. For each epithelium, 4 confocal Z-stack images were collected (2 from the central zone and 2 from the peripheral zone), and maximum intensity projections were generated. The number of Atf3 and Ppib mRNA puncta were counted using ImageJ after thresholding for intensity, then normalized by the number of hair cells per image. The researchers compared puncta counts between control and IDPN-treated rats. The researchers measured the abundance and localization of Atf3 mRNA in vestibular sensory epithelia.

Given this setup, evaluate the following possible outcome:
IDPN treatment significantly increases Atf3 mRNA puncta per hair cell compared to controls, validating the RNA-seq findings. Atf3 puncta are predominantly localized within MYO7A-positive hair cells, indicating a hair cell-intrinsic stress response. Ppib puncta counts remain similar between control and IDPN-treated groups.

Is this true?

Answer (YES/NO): YES